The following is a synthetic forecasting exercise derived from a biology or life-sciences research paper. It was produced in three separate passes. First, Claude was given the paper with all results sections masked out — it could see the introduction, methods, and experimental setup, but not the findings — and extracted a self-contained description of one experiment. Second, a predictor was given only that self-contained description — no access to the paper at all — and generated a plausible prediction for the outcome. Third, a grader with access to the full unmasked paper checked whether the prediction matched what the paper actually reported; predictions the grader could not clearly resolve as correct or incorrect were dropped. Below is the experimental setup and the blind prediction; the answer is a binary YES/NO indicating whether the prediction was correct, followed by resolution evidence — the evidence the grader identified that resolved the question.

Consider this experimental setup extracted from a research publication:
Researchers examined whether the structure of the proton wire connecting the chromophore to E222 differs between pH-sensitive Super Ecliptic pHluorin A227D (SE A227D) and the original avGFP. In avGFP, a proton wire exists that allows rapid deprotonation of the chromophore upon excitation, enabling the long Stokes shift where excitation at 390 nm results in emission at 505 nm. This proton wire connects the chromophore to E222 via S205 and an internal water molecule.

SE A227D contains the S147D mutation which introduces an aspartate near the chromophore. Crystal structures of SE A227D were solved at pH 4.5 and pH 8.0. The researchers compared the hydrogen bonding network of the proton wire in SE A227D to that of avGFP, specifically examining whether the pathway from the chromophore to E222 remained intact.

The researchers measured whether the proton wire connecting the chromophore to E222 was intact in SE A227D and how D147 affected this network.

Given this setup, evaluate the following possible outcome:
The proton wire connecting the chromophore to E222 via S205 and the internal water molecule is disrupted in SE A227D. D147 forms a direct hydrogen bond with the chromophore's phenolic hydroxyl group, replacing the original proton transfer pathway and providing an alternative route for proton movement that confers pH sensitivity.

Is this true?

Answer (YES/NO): NO